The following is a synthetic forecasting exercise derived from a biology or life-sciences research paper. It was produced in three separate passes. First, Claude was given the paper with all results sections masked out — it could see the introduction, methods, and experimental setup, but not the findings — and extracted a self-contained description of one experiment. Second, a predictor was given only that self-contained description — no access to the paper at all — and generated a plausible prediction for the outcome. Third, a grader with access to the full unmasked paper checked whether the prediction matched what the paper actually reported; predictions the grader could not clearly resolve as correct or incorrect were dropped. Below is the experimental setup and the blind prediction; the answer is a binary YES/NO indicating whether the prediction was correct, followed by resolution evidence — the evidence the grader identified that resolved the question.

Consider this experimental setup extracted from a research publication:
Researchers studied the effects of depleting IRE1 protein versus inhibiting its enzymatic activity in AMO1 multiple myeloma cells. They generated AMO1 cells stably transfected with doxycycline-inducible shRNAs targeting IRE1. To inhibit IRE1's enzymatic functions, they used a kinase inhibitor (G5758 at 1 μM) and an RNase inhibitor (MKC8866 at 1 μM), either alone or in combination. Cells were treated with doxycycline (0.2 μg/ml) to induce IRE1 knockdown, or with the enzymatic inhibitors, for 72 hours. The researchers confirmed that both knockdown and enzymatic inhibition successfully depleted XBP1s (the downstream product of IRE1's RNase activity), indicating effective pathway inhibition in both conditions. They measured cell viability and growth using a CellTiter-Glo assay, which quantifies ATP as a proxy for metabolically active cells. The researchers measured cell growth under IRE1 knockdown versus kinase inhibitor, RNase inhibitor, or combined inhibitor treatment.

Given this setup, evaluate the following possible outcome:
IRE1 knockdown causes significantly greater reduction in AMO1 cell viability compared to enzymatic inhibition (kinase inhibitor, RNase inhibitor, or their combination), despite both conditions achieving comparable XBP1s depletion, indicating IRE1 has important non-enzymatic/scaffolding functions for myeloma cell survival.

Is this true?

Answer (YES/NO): YES